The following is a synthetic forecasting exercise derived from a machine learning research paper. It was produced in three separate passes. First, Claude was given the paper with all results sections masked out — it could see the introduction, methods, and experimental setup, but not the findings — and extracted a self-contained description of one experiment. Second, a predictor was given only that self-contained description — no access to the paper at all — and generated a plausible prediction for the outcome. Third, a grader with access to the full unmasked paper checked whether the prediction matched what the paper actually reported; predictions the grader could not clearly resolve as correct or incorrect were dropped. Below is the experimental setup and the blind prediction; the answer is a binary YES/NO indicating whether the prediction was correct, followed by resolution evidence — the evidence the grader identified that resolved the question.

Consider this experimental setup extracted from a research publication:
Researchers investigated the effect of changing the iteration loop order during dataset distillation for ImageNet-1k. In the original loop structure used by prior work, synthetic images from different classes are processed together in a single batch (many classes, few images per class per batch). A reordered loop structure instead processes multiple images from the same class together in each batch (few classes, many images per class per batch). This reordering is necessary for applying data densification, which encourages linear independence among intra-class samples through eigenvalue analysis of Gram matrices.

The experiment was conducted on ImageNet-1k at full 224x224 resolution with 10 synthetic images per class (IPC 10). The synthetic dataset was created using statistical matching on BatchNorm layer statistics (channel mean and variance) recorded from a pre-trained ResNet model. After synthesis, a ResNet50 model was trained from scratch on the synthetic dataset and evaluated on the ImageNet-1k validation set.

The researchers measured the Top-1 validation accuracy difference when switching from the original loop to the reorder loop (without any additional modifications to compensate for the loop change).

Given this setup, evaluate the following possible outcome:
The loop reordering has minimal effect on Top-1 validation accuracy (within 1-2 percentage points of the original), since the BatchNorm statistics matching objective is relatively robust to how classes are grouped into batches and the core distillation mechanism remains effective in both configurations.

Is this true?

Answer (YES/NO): NO